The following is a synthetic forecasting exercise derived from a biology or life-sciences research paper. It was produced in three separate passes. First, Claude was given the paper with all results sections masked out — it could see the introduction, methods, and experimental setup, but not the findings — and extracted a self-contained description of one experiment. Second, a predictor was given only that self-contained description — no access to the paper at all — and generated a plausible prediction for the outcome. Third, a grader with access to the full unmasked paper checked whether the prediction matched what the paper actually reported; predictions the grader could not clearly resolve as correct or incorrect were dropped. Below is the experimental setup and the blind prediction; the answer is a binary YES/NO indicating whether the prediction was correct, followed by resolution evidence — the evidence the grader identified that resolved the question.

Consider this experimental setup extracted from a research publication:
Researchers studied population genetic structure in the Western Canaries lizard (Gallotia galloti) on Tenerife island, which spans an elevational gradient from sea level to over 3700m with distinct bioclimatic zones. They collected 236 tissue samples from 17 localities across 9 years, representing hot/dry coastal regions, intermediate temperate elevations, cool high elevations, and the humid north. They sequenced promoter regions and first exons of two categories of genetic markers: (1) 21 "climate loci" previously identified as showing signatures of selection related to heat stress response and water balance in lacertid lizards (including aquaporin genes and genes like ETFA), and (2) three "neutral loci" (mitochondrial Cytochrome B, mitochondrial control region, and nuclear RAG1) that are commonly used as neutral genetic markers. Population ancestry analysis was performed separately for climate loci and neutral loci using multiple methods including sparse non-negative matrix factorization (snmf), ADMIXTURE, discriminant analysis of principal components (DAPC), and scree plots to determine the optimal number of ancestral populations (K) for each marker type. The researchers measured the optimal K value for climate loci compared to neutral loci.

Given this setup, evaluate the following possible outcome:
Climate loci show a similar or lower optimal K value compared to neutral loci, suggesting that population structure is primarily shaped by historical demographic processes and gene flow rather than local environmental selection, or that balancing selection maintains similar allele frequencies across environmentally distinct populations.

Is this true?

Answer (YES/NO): NO